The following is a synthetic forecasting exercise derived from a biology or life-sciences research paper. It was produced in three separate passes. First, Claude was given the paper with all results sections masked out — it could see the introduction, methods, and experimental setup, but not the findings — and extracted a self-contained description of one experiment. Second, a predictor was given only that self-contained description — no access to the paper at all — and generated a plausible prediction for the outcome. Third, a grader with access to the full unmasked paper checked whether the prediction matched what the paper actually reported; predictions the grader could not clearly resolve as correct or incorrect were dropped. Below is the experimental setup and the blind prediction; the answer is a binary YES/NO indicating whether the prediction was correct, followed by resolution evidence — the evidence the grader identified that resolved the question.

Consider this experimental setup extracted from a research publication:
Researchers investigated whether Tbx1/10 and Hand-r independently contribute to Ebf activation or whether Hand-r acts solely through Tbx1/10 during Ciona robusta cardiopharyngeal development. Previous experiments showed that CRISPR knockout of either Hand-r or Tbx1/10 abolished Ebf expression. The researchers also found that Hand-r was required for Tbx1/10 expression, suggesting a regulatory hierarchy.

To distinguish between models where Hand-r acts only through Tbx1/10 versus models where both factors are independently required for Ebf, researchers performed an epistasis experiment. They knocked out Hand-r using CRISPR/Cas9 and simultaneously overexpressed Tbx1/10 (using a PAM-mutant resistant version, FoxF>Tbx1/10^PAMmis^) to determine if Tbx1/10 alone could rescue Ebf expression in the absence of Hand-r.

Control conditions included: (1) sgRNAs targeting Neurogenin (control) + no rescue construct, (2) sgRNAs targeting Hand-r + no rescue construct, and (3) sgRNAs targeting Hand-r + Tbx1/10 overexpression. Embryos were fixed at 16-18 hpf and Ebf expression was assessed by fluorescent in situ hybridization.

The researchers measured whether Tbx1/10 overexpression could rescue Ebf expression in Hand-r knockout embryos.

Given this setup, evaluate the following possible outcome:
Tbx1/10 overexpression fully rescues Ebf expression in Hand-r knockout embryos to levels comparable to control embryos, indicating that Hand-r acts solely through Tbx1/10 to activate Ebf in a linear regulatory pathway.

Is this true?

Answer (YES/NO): NO